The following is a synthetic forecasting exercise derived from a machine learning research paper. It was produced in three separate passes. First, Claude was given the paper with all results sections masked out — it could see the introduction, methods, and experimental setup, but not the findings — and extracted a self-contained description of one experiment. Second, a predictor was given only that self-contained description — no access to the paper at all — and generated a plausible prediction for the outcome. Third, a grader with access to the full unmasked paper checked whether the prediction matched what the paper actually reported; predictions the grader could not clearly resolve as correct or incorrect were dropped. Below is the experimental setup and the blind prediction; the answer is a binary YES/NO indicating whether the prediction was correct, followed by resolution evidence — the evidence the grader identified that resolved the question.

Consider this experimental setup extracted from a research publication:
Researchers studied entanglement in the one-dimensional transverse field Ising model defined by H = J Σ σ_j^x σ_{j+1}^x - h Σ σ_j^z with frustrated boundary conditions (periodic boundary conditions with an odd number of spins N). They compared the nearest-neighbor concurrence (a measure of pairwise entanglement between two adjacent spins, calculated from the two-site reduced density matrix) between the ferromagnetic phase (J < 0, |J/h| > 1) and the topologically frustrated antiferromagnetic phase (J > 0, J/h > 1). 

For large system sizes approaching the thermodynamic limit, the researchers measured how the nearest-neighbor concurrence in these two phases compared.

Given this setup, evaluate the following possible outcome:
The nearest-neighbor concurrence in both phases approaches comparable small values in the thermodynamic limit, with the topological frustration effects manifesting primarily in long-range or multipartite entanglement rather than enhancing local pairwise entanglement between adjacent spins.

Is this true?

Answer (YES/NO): YES